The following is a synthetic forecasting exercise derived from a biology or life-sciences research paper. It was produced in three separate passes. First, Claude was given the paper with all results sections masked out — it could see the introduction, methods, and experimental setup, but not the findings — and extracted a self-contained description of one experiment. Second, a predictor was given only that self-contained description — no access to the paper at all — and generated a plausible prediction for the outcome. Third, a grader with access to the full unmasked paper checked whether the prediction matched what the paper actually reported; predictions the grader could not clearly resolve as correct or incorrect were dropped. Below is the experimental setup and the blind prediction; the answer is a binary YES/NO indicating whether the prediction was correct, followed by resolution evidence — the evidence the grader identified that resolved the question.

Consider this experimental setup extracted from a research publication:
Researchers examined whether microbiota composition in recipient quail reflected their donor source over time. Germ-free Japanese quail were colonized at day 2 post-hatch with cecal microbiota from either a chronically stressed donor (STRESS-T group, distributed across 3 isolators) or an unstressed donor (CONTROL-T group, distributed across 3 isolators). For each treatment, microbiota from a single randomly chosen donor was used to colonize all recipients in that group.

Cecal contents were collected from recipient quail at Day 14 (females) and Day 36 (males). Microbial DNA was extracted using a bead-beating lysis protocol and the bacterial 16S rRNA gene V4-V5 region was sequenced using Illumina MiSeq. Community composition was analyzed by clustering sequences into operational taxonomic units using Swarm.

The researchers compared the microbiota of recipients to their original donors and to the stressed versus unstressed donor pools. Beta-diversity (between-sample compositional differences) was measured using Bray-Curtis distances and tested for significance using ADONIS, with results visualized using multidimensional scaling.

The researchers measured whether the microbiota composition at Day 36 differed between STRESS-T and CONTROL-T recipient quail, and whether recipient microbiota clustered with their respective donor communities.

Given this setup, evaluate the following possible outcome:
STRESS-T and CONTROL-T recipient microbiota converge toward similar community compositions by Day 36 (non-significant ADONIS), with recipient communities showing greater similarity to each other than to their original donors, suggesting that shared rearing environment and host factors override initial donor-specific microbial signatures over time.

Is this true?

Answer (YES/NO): NO